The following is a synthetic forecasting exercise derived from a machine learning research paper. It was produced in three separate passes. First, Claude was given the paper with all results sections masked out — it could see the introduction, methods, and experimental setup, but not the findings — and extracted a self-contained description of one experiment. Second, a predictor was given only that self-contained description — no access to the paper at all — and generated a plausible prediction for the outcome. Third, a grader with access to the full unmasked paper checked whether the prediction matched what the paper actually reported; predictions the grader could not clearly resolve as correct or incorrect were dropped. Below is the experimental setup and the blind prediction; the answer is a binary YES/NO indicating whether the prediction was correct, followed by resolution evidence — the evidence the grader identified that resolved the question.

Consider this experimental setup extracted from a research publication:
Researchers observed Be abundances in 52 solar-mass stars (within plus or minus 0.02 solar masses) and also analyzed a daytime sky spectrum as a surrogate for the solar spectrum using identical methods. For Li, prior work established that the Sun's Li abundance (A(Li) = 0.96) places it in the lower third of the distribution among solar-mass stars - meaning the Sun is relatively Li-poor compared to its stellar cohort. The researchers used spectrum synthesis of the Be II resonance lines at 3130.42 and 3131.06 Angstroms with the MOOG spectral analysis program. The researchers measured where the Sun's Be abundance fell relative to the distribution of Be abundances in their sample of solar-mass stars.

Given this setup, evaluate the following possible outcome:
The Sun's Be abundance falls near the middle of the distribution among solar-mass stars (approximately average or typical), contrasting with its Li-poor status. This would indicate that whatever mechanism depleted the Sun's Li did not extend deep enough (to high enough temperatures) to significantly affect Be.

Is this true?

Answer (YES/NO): NO